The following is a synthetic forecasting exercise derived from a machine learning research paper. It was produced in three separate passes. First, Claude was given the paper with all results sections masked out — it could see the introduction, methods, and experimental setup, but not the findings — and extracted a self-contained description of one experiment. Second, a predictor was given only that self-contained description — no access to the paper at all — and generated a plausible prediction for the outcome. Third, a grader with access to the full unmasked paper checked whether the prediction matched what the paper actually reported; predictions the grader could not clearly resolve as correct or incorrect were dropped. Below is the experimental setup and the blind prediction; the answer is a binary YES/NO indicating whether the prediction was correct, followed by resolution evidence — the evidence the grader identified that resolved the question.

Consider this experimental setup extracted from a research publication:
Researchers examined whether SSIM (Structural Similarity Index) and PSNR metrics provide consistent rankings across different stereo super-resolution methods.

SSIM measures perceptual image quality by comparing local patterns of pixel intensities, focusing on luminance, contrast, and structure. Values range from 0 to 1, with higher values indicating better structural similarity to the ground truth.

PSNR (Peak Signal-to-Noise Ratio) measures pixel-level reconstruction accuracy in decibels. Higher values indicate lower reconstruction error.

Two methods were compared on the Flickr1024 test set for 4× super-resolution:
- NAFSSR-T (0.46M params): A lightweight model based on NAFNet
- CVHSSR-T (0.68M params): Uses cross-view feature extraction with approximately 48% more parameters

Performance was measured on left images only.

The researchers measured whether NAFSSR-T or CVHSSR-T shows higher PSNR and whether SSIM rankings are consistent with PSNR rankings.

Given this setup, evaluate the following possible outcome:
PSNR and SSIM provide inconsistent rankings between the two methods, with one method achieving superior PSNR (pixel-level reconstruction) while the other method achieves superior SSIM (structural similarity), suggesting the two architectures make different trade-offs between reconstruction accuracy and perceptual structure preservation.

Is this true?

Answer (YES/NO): NO